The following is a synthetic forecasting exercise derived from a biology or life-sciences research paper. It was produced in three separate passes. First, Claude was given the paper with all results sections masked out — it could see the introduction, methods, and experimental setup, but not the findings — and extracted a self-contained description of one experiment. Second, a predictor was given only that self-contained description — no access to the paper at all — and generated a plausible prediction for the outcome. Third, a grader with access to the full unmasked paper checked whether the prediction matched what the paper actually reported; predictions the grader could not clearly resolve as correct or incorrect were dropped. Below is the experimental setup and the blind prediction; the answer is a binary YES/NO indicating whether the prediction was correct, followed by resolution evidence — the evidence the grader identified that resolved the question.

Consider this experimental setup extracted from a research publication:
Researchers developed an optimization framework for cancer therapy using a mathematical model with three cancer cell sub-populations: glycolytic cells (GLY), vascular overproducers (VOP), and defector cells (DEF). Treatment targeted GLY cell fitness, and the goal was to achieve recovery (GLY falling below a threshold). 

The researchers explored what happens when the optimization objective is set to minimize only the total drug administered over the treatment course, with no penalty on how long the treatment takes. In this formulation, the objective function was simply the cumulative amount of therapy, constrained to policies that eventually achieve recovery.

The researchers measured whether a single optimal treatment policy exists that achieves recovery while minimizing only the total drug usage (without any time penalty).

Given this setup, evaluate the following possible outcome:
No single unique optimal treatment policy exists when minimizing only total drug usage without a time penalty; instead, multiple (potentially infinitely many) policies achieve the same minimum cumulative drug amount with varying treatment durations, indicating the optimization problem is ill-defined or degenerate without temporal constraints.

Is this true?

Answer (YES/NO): NO